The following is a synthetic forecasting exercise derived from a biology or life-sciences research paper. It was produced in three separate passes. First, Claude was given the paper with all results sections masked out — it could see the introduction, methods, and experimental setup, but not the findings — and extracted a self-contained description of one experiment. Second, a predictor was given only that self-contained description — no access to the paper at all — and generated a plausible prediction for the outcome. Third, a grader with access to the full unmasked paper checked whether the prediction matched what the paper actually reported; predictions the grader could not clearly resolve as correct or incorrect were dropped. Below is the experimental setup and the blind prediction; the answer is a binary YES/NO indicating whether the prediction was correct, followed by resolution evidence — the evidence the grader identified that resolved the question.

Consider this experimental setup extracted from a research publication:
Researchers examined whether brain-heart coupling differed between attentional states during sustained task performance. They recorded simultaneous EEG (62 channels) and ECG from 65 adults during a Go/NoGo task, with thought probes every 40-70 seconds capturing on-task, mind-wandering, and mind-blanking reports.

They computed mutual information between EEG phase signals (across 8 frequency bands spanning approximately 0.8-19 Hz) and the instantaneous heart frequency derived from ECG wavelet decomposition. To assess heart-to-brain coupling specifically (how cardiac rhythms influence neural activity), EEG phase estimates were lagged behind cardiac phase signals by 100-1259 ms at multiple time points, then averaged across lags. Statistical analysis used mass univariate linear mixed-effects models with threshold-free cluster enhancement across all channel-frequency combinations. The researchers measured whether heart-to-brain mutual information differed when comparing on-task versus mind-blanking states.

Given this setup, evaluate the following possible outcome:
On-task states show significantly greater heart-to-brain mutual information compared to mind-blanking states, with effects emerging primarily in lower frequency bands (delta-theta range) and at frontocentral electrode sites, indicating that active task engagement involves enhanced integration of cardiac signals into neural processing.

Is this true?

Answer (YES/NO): NO